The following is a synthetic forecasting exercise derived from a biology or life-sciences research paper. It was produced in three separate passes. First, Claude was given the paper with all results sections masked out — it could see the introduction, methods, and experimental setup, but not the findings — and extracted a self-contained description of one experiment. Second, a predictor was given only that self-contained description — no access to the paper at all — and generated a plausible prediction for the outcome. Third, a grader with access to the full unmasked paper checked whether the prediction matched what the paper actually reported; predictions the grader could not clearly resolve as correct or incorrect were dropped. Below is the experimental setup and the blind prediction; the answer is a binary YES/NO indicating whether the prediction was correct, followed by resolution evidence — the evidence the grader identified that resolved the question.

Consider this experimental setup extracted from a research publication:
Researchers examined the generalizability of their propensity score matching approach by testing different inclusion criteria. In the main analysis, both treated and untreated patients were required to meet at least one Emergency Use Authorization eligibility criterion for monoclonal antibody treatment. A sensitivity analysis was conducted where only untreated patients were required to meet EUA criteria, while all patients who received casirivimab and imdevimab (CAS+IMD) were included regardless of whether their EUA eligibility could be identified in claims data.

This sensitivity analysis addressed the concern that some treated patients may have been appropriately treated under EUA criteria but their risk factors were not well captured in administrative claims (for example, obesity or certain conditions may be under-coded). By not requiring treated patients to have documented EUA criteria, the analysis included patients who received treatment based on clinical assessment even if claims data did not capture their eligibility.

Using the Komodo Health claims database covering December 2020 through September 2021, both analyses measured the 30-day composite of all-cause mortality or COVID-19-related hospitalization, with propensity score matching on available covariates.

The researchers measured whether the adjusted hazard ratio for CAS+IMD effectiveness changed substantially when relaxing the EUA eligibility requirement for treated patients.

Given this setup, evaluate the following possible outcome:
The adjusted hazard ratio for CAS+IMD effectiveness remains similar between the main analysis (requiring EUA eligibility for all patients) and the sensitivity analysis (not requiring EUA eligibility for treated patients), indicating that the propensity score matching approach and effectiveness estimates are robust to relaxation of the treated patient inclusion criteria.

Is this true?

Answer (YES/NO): YES